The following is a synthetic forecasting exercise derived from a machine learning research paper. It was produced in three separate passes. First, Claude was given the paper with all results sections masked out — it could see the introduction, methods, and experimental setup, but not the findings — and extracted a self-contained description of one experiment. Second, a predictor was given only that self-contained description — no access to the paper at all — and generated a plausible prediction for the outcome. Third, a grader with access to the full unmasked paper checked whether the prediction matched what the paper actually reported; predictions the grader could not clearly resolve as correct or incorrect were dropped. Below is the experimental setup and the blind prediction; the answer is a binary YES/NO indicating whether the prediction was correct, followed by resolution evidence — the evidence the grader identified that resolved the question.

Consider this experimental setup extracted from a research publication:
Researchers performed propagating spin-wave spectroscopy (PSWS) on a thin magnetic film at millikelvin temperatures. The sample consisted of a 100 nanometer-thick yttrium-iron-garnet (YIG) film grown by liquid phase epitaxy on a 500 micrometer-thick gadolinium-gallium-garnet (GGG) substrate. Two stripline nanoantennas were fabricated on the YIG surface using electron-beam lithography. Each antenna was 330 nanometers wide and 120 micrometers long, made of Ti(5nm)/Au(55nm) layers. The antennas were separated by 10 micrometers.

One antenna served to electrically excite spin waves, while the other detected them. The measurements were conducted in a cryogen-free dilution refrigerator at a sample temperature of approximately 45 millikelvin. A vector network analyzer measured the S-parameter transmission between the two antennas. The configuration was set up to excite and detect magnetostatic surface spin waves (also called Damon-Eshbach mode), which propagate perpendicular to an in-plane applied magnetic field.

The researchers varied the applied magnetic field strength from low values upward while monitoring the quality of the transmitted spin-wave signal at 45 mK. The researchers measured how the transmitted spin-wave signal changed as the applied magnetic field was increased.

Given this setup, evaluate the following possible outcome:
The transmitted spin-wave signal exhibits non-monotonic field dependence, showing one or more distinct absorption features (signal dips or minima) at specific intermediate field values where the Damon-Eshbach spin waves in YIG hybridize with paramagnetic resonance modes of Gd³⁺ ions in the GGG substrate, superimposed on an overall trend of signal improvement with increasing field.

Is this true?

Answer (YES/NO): NO